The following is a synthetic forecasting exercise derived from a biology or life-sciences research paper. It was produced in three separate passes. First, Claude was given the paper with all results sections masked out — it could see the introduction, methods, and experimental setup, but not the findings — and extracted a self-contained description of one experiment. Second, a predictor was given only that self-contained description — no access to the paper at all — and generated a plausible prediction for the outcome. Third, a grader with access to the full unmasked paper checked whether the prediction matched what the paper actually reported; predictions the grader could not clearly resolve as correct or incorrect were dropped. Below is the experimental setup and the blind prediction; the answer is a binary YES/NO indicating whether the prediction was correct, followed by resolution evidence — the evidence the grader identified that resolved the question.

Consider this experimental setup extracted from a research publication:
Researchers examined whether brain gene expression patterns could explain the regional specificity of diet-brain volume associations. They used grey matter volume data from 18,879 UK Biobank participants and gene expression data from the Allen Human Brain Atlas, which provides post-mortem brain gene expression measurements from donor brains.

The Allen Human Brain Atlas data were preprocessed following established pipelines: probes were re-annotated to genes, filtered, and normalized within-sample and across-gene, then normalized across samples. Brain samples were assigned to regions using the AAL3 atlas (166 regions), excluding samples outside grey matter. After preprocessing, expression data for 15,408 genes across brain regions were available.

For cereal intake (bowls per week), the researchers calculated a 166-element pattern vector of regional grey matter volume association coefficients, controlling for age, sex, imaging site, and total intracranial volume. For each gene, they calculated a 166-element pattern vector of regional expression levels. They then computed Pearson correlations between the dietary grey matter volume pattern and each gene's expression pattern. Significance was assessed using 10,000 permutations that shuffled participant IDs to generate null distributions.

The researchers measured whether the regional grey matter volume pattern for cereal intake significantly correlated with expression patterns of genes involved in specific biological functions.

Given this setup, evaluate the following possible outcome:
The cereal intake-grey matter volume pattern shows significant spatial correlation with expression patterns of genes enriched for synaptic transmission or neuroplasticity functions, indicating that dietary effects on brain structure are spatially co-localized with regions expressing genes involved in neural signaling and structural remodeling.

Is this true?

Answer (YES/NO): NO